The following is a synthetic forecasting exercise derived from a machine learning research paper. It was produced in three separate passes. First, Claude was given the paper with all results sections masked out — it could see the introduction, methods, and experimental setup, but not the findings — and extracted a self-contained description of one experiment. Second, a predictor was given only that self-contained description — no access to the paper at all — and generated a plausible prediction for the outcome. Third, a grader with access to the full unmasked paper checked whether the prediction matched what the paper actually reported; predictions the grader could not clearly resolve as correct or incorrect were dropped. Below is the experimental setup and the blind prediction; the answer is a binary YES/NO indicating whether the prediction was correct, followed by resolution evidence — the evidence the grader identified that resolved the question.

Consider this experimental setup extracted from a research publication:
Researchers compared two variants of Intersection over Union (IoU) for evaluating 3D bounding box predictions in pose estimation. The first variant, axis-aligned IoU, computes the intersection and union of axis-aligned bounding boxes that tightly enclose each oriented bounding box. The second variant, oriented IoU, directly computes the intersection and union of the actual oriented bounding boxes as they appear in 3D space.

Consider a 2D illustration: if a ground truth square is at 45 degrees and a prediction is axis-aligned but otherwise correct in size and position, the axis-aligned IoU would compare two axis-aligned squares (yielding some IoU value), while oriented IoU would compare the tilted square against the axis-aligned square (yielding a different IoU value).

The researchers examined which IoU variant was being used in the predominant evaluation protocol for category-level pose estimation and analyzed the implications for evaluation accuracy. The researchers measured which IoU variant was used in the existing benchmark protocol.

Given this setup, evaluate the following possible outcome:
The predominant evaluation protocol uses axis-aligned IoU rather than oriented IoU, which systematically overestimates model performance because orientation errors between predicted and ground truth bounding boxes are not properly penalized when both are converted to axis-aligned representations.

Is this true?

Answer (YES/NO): NO